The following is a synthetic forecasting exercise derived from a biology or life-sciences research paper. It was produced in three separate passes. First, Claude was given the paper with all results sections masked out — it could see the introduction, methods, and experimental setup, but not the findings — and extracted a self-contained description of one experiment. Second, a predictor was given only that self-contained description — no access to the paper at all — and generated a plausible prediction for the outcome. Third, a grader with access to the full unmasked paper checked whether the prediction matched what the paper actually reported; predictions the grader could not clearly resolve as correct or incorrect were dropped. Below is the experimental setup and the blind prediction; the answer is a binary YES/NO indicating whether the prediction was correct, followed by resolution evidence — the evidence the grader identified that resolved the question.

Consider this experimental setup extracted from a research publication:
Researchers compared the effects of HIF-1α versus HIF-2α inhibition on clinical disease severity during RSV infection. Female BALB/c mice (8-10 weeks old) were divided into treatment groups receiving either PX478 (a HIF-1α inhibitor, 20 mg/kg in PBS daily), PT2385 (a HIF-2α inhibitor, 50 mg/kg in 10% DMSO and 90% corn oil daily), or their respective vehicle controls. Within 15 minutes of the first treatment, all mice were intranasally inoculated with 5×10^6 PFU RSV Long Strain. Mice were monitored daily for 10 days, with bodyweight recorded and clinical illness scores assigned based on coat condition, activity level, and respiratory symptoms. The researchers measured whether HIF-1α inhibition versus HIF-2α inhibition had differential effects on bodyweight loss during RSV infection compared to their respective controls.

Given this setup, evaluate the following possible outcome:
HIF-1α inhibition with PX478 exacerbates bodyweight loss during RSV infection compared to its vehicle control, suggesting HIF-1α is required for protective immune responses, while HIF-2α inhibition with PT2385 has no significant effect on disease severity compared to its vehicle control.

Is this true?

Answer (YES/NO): NO